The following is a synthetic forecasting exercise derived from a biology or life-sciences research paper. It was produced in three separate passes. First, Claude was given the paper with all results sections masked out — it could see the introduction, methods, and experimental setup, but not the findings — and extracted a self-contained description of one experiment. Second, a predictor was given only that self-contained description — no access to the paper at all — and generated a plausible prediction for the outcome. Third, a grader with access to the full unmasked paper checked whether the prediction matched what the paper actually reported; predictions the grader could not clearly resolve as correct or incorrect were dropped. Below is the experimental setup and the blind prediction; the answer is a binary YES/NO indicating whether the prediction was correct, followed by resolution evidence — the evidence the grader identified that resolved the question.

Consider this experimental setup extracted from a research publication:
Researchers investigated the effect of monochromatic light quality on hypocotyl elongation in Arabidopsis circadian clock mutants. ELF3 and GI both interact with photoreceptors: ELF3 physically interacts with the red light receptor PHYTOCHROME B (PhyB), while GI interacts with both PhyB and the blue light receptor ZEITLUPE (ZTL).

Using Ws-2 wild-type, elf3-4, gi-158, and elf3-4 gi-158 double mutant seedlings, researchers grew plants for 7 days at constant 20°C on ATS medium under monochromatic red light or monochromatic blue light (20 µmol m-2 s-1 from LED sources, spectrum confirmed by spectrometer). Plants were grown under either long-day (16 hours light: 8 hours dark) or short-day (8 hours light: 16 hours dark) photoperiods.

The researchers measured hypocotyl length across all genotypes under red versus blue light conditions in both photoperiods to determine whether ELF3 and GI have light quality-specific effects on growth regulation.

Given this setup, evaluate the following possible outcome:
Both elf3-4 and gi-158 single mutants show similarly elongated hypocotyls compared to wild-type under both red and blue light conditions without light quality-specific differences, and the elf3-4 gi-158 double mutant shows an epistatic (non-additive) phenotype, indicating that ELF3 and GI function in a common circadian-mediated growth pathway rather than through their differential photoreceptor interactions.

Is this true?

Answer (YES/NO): NO